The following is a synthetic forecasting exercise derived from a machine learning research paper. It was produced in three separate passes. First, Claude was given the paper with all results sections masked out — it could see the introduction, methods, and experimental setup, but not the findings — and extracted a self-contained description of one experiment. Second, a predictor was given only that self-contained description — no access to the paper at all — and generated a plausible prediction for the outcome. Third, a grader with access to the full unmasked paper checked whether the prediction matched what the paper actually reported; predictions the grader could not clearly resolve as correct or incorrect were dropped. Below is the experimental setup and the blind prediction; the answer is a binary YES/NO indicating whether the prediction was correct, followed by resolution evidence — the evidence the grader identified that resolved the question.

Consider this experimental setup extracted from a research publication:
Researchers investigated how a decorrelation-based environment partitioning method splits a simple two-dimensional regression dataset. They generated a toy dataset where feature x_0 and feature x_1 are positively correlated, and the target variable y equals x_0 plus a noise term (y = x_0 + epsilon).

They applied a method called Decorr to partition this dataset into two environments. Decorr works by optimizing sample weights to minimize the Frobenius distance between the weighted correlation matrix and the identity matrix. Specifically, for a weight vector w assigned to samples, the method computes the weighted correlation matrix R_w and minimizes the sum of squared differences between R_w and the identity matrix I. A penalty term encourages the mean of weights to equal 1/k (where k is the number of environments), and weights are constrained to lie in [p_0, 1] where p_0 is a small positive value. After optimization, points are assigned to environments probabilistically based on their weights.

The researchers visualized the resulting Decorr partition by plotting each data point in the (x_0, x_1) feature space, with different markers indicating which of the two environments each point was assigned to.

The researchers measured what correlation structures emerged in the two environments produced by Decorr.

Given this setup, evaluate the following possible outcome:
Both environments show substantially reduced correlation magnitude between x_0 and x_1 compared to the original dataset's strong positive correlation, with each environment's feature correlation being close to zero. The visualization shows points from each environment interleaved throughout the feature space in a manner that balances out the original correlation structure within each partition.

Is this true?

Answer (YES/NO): NO